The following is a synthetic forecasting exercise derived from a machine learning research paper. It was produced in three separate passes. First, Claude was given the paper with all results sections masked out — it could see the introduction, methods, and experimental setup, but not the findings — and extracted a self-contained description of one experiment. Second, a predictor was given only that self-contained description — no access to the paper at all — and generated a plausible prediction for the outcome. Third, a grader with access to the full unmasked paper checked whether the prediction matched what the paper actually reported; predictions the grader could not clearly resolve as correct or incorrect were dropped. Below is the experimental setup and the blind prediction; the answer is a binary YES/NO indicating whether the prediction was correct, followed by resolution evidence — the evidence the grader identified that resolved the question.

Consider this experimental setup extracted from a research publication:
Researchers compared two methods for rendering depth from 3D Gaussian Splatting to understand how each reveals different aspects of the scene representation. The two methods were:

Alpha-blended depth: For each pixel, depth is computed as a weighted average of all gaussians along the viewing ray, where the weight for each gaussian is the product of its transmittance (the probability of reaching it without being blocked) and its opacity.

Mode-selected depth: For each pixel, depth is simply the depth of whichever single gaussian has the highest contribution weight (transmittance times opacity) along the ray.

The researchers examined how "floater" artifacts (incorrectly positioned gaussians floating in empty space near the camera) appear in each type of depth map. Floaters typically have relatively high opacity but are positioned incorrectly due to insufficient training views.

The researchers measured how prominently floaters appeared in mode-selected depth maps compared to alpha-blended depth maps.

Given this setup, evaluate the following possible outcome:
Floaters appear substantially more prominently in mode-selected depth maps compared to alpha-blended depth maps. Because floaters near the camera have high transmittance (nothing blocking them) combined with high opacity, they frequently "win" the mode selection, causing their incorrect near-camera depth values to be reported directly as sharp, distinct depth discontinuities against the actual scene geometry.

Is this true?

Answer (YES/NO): YES